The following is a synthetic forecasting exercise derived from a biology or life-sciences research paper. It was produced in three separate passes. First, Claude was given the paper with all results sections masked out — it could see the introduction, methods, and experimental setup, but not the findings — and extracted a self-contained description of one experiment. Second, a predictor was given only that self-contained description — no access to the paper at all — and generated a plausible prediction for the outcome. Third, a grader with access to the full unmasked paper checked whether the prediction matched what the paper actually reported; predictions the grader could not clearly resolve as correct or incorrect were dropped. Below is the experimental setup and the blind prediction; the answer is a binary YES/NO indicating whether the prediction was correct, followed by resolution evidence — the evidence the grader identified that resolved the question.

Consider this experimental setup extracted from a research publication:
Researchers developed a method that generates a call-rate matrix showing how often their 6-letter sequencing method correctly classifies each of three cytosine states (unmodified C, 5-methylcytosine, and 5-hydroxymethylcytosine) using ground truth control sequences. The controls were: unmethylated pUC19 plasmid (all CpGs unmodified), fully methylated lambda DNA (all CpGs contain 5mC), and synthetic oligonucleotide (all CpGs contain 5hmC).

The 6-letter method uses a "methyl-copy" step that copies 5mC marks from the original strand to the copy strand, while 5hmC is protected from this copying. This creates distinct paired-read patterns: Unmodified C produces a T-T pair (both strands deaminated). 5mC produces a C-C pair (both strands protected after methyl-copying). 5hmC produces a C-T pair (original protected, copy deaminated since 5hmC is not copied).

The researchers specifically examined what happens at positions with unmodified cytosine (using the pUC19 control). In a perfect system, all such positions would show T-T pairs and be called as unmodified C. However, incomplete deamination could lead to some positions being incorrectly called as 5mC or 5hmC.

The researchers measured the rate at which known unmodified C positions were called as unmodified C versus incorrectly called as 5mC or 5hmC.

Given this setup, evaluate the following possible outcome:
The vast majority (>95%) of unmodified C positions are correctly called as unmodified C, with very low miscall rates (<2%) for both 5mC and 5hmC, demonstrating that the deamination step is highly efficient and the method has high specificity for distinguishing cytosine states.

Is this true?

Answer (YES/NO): YES